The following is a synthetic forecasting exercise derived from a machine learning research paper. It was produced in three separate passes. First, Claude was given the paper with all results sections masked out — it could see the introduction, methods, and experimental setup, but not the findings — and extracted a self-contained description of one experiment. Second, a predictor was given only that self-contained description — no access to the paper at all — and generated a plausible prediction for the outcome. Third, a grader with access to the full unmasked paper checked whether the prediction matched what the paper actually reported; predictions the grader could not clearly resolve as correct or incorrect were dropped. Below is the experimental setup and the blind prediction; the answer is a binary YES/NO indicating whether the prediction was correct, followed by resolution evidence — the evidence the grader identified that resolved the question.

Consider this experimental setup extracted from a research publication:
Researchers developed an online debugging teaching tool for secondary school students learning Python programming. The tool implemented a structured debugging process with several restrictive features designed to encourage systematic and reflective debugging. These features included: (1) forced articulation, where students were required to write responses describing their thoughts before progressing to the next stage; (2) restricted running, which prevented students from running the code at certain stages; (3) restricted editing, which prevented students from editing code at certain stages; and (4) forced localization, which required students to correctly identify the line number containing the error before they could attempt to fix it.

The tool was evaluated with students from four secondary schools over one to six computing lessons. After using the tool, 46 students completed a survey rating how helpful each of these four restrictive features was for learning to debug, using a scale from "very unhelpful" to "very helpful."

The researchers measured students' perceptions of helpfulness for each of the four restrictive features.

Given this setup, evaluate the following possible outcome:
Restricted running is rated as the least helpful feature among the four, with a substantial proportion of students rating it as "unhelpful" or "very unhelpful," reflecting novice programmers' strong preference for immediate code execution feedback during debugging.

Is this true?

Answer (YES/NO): NO